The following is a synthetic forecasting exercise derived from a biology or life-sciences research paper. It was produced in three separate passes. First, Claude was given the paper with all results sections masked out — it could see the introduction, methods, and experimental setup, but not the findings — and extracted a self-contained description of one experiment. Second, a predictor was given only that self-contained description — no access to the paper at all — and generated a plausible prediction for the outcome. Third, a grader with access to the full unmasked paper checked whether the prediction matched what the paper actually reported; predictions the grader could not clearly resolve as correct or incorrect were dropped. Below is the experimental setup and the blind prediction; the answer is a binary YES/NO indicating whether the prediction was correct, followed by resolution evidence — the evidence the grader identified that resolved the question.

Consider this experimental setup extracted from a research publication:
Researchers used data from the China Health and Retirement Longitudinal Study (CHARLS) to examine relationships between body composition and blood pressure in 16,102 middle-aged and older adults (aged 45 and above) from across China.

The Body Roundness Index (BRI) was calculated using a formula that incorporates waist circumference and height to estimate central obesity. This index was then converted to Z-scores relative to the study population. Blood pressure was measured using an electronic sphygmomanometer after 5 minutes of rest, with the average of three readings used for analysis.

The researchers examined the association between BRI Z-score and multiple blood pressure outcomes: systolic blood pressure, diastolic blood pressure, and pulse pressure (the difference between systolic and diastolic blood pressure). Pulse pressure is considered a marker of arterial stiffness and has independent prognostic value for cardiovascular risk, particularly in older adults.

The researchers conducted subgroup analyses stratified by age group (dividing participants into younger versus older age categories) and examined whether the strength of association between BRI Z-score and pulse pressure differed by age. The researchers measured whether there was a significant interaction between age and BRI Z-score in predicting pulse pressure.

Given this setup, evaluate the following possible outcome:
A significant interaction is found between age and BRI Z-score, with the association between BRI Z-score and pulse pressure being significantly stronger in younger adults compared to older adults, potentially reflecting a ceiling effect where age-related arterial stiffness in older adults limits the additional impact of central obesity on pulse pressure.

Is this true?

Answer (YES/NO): NO